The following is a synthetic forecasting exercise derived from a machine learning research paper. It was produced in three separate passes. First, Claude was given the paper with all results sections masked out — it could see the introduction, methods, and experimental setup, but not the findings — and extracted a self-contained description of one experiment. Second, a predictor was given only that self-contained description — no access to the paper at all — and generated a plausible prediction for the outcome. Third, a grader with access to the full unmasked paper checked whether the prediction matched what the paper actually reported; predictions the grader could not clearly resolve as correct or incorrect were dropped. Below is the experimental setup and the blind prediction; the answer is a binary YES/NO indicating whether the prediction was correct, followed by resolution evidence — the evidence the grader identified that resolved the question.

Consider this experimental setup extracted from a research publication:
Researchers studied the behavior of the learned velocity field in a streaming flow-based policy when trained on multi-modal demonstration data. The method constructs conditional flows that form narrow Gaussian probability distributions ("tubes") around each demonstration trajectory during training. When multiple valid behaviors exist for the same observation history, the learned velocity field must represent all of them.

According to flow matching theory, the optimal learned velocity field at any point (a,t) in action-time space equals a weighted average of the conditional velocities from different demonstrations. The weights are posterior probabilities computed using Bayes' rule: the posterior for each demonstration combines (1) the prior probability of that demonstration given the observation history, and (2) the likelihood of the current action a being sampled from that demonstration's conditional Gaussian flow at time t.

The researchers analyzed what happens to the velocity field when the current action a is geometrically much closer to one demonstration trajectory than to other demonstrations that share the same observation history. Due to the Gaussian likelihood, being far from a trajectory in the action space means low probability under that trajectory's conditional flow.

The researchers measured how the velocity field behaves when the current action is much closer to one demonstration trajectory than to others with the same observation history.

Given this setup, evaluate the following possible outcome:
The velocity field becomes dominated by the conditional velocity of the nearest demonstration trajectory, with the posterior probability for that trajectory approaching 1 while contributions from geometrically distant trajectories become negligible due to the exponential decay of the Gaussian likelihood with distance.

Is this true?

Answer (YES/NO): YES